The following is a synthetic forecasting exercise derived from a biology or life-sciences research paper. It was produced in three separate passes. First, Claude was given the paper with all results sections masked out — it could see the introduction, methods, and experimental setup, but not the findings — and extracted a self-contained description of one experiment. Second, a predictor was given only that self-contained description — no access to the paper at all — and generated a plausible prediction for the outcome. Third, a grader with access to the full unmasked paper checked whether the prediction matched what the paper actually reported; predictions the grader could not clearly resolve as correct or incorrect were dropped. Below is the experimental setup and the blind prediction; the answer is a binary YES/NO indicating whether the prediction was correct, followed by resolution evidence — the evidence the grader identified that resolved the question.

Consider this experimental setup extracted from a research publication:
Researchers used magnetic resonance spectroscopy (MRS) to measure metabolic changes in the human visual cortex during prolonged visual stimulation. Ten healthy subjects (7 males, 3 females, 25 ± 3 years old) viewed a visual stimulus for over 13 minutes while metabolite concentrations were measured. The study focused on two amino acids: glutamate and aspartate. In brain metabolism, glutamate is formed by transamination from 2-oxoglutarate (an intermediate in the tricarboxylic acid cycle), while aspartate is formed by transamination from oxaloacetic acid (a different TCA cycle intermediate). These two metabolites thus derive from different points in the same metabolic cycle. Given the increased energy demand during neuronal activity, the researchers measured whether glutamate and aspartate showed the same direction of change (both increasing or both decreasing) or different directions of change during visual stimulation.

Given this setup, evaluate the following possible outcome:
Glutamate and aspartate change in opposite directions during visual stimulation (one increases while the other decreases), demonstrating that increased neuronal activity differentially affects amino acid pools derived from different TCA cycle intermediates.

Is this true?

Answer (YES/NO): YES